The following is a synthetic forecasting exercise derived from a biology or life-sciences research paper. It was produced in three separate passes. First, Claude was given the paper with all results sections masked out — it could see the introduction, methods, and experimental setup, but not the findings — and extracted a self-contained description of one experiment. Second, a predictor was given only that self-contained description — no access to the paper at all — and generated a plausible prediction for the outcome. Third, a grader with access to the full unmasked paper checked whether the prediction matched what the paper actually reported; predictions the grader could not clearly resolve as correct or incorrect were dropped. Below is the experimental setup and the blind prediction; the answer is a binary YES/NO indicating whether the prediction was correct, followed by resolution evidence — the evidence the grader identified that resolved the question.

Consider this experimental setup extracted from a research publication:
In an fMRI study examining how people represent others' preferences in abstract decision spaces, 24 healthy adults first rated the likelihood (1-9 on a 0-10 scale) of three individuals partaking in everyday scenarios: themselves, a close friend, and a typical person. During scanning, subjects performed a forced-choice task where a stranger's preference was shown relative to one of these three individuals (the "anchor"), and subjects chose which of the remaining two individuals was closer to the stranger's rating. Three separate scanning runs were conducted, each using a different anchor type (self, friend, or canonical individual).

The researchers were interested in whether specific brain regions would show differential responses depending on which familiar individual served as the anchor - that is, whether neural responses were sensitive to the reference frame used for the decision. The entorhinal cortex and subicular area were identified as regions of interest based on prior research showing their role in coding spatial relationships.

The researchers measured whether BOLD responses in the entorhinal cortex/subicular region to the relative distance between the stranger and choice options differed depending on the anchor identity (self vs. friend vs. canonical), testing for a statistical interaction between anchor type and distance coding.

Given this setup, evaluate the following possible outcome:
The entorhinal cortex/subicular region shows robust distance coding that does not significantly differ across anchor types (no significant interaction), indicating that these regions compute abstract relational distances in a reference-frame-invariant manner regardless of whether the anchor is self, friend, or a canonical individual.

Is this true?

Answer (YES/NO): NO